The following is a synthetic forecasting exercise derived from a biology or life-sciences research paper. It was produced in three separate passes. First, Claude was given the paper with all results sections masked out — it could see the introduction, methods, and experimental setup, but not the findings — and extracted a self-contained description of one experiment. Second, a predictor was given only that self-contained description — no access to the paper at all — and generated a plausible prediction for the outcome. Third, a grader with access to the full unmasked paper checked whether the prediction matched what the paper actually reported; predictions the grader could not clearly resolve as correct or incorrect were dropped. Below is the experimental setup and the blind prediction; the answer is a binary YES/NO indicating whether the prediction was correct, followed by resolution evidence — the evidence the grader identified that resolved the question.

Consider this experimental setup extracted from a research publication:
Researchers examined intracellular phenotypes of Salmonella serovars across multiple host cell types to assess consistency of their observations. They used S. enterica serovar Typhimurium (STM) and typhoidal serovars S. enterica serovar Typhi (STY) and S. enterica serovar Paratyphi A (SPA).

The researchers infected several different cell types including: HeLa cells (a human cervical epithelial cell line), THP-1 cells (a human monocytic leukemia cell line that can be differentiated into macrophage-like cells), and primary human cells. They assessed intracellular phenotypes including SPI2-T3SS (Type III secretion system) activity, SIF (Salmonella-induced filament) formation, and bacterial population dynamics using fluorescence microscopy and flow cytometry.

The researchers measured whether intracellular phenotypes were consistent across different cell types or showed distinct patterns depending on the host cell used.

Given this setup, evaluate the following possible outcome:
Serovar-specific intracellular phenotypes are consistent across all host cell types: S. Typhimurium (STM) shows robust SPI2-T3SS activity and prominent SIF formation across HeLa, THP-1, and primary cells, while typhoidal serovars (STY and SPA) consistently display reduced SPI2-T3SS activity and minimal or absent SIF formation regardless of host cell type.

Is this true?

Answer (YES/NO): NO